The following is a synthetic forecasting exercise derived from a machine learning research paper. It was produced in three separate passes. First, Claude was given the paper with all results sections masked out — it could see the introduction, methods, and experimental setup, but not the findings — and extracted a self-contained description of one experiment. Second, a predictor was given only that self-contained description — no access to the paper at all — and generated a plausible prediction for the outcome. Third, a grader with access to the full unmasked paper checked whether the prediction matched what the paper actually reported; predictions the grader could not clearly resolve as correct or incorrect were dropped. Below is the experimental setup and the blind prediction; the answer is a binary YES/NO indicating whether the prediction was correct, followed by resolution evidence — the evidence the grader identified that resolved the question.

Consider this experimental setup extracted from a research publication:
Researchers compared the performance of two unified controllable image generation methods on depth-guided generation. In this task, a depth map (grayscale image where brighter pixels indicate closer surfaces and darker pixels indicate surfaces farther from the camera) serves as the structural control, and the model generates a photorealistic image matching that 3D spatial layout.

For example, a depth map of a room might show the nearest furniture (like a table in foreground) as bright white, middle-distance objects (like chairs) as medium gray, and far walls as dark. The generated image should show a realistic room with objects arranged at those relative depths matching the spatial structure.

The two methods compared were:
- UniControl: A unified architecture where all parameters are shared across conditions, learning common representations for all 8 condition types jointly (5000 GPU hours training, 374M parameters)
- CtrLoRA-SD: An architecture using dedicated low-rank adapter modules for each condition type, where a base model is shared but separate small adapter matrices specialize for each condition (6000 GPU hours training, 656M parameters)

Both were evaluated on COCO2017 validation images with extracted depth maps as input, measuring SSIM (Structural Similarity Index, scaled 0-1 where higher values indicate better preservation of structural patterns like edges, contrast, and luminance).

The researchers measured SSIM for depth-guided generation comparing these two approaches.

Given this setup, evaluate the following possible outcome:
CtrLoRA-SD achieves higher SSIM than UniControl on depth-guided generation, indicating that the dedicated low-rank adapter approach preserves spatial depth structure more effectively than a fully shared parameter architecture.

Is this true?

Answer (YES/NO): YES